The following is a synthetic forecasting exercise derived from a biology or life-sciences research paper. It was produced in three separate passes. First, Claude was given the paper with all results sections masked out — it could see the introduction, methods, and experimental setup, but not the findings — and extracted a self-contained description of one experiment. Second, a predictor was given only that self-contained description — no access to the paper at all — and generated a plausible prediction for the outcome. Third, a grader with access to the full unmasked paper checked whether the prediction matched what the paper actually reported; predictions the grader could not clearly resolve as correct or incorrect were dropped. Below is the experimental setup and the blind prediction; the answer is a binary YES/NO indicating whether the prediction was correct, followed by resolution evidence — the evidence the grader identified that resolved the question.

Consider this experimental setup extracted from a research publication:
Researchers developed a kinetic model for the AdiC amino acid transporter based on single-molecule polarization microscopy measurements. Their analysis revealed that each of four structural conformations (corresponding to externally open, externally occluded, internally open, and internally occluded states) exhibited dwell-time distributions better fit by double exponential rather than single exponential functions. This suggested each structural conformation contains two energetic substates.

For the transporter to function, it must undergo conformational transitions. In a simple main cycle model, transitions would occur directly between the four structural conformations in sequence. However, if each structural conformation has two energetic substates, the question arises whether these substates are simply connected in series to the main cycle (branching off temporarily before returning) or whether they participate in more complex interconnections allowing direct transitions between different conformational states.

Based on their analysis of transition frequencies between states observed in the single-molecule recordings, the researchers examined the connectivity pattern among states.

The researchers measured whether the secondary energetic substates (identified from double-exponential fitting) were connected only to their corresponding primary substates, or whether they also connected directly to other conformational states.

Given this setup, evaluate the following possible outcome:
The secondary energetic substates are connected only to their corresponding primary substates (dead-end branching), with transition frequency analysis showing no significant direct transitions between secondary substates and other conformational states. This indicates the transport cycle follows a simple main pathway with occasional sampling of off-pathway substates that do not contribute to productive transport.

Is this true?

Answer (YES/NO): YES